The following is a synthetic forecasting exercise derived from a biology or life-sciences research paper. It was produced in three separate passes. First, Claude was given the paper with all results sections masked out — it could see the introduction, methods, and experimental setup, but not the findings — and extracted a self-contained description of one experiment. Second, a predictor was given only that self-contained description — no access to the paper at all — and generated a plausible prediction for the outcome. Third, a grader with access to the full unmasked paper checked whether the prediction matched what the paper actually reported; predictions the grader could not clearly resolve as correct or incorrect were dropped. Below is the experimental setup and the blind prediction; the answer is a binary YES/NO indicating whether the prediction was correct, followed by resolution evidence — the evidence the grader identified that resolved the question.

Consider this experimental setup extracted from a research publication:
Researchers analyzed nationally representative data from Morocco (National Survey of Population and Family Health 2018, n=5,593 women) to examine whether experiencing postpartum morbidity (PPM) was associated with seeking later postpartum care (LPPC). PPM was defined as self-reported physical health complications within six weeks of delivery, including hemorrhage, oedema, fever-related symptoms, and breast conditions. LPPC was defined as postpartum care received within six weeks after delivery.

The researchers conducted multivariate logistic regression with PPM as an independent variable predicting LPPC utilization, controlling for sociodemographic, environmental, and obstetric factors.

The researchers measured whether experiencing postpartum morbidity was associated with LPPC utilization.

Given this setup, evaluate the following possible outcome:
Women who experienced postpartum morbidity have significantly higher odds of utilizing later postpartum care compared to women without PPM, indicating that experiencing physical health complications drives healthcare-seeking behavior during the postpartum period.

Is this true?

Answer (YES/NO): YES